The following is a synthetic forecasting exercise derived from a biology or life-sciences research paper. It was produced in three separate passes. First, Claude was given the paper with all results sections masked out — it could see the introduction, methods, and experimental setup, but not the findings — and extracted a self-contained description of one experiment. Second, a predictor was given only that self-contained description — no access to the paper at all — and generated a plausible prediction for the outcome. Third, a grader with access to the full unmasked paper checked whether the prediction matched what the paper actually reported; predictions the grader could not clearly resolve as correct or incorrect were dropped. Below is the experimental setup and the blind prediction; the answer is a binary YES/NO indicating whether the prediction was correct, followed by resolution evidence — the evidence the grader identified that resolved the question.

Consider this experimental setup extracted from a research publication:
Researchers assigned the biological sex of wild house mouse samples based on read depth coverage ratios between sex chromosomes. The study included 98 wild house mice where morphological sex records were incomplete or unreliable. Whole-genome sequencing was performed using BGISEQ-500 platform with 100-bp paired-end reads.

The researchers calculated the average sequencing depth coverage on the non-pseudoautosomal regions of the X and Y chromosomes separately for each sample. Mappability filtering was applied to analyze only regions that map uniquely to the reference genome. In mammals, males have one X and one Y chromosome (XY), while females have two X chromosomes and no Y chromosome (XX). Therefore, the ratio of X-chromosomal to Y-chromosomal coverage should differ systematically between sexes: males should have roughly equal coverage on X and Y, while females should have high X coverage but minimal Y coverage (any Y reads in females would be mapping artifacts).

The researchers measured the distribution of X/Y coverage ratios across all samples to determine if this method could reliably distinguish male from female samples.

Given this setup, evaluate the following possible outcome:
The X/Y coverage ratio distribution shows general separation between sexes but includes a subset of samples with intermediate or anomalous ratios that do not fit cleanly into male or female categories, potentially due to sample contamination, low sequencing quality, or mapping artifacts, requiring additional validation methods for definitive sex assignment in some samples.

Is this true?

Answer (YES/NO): NO